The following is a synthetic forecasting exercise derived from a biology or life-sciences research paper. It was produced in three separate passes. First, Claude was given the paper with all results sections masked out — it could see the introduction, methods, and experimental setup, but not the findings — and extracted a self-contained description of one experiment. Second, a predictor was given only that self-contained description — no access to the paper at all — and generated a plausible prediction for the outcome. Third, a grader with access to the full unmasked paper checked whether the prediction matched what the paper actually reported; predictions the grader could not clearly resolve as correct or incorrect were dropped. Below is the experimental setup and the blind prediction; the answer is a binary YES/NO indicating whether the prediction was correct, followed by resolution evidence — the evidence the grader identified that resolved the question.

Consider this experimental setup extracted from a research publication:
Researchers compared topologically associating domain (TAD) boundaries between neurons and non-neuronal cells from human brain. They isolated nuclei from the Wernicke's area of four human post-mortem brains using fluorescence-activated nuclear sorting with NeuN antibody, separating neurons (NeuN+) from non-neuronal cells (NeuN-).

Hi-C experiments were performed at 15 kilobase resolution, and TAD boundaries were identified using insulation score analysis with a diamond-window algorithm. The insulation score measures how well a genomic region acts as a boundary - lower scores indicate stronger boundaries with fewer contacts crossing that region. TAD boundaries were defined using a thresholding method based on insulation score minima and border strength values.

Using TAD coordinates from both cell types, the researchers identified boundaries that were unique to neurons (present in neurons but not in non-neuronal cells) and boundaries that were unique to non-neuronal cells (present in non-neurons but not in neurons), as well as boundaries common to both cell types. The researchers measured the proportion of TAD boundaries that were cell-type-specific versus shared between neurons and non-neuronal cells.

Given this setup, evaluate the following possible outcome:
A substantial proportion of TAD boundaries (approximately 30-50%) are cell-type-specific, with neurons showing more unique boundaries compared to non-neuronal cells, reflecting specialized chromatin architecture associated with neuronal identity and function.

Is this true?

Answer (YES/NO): NO